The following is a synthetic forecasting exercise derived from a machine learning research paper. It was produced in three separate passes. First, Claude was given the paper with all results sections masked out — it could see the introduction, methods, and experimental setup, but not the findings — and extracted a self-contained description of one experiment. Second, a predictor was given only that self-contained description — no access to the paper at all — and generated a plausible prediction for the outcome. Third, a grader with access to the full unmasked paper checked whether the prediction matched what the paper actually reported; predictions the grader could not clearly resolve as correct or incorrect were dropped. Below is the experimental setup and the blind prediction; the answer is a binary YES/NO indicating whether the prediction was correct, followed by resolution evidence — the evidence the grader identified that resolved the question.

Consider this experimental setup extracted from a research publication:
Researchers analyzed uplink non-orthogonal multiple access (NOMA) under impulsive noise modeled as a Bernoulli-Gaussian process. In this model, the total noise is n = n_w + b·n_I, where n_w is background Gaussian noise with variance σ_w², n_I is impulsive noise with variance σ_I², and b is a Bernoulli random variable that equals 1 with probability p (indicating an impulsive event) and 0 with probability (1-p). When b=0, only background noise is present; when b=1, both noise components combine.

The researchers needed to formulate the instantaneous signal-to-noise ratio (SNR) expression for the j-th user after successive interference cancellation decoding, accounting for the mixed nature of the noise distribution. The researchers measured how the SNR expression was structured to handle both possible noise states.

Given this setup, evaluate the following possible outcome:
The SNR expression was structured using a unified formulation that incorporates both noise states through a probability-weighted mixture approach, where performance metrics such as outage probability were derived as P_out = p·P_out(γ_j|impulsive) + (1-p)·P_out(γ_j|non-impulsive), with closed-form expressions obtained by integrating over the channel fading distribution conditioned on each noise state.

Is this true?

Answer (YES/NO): YES